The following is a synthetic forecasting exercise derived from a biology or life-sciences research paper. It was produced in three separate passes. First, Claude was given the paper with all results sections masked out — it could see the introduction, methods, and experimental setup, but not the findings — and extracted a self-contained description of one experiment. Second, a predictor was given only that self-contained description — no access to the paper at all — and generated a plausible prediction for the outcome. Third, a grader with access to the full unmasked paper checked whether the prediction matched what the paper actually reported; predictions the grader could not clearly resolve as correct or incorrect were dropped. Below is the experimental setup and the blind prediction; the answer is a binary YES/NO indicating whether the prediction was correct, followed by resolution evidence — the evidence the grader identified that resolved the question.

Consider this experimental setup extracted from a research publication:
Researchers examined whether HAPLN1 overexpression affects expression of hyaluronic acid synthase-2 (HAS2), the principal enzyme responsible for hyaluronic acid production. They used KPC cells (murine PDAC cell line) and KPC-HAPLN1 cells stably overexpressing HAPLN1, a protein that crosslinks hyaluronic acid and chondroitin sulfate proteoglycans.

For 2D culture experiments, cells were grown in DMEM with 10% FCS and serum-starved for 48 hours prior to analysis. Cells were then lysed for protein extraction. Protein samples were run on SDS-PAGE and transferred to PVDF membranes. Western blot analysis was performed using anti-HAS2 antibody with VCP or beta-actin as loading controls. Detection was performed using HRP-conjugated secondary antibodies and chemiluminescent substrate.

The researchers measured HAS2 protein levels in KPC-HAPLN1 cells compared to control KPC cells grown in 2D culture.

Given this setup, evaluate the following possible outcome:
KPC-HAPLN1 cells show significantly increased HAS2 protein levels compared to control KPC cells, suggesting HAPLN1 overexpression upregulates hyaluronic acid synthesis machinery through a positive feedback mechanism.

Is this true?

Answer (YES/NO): YES